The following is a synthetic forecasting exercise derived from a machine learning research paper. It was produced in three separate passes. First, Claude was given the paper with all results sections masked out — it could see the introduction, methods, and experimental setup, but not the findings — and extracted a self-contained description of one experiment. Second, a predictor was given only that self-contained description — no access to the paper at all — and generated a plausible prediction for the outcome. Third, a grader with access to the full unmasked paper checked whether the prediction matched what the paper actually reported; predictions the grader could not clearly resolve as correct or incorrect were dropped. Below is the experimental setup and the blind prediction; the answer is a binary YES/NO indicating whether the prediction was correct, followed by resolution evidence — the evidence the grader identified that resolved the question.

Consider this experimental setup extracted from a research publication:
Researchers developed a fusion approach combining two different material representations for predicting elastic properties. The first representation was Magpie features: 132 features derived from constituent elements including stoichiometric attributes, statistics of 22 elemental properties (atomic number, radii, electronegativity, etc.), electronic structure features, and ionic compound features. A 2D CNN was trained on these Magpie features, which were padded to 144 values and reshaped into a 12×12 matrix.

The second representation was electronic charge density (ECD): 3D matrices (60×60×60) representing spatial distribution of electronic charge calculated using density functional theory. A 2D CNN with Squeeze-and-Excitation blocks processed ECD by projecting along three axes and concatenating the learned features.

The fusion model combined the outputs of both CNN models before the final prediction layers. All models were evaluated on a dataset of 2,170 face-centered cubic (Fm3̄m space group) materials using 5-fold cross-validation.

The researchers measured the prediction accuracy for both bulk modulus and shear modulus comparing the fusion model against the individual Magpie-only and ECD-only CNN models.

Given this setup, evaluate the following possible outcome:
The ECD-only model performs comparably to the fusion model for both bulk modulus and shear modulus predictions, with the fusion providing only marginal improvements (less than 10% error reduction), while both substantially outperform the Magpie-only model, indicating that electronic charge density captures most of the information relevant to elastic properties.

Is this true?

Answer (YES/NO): NO